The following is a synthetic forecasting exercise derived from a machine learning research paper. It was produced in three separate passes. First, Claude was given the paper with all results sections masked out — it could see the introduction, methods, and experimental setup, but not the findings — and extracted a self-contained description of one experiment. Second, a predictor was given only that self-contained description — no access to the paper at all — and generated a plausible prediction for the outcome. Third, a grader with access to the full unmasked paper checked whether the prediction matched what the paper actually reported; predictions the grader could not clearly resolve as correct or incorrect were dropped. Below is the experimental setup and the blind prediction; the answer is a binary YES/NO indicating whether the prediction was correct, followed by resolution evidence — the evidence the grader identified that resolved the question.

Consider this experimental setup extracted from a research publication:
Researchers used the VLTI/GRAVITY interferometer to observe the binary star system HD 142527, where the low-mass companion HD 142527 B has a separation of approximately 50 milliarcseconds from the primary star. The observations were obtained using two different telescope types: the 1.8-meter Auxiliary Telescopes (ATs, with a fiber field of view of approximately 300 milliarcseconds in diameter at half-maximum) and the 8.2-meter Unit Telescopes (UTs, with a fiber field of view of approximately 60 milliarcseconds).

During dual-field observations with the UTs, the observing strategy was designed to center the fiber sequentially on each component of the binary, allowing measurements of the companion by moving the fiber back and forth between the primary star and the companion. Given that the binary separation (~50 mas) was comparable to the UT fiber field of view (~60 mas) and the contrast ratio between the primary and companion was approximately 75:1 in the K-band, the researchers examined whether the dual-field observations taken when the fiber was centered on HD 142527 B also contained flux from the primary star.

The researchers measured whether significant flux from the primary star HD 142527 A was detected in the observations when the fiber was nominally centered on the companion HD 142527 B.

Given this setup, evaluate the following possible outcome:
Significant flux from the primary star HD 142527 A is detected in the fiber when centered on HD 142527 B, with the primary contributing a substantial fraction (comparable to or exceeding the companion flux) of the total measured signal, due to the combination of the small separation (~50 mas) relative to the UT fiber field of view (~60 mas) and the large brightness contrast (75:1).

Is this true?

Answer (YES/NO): YES